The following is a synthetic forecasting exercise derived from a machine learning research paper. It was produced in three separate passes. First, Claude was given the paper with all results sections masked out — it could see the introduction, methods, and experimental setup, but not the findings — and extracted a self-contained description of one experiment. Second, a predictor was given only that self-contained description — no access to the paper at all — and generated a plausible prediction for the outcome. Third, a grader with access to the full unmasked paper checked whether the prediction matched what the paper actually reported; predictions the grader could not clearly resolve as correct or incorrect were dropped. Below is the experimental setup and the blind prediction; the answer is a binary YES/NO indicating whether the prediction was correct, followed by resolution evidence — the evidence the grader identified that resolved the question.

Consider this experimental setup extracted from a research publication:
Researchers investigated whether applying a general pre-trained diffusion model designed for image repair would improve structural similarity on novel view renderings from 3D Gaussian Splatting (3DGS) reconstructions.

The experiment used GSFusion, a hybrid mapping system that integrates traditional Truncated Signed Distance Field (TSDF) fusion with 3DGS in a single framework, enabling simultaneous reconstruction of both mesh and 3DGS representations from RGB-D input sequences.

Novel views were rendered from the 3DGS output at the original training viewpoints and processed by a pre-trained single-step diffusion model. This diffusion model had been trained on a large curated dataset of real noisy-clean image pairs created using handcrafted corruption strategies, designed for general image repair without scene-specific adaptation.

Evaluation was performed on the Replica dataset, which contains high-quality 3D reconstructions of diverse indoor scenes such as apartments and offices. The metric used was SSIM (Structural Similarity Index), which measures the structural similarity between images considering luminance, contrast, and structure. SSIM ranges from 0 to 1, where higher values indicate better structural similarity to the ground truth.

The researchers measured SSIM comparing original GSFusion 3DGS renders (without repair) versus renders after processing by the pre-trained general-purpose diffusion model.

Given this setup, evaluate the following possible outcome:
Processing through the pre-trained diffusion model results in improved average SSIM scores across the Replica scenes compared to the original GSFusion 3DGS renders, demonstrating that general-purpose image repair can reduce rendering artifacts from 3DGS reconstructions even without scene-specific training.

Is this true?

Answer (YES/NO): NO